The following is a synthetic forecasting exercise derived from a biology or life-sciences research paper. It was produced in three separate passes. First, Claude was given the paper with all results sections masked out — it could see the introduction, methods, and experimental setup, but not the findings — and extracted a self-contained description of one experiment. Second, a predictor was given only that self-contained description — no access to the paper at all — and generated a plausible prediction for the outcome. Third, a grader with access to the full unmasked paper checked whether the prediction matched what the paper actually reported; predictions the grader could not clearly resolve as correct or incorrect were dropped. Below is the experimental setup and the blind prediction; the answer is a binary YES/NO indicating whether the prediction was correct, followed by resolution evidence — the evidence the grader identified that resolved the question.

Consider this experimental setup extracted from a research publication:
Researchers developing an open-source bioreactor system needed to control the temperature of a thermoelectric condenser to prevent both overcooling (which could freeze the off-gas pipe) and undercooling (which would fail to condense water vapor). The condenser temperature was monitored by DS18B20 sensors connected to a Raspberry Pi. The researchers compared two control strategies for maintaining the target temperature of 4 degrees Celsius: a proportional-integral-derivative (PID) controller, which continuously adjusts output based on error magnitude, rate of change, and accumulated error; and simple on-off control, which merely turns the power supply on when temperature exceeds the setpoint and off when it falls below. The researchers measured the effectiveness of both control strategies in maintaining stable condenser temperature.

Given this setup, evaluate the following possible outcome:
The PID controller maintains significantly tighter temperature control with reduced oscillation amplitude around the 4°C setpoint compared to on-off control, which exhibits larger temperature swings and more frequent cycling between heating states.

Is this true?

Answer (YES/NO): NO